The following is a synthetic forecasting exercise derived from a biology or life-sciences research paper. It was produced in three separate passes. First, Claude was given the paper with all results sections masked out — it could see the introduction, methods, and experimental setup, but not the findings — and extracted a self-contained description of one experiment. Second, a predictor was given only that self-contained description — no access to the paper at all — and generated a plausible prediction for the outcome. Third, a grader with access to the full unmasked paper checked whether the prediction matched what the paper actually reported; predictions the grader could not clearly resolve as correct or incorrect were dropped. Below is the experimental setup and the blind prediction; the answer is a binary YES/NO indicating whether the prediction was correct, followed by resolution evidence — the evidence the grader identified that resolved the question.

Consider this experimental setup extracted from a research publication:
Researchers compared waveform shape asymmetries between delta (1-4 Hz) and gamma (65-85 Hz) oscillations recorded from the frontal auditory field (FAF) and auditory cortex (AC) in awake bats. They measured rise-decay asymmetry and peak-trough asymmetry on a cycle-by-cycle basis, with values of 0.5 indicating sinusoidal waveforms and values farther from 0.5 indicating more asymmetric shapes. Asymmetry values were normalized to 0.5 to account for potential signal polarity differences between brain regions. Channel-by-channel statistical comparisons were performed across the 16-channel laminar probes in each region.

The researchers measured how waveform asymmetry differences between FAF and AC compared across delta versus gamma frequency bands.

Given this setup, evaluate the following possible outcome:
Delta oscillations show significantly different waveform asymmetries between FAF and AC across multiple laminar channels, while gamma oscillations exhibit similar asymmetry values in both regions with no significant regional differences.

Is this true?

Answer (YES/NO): YES